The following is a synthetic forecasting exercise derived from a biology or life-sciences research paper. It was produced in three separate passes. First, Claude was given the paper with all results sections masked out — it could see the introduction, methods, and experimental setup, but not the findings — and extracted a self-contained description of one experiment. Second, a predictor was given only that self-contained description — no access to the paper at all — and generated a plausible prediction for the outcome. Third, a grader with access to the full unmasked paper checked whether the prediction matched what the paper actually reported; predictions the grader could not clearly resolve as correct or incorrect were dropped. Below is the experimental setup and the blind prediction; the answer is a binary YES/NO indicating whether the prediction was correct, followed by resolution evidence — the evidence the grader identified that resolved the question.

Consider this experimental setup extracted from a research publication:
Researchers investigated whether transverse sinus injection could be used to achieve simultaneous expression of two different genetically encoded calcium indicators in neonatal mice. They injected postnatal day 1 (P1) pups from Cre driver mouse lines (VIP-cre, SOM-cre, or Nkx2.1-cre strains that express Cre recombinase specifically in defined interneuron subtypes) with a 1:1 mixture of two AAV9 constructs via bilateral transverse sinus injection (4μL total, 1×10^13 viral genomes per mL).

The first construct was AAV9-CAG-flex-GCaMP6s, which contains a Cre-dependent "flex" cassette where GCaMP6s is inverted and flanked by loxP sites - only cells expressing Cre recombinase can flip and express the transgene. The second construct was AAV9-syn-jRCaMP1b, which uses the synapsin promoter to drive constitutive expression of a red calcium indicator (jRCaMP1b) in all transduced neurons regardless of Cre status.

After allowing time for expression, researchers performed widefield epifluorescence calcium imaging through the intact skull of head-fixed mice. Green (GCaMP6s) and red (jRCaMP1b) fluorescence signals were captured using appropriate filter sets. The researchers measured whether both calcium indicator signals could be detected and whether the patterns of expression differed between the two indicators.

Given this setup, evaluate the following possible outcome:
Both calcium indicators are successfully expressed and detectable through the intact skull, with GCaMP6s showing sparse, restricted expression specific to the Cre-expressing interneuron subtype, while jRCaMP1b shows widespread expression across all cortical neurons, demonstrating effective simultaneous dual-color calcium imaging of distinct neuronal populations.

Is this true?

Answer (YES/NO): YES